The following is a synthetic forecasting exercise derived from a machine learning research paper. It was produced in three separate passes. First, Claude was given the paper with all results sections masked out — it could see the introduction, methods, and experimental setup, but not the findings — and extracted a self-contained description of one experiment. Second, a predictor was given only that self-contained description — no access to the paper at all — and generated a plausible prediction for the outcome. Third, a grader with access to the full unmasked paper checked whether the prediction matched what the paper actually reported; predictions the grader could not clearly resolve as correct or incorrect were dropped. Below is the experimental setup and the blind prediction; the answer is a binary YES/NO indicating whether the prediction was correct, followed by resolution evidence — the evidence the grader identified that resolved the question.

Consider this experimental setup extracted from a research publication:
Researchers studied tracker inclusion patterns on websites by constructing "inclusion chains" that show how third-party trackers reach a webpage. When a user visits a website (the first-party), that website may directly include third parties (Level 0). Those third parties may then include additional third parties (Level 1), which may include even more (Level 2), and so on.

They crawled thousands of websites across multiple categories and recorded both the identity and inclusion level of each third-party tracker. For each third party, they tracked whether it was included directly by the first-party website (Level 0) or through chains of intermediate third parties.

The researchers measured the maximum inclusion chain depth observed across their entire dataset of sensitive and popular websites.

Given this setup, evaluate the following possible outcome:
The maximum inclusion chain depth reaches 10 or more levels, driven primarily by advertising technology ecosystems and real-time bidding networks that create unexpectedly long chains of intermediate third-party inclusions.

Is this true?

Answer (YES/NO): NO